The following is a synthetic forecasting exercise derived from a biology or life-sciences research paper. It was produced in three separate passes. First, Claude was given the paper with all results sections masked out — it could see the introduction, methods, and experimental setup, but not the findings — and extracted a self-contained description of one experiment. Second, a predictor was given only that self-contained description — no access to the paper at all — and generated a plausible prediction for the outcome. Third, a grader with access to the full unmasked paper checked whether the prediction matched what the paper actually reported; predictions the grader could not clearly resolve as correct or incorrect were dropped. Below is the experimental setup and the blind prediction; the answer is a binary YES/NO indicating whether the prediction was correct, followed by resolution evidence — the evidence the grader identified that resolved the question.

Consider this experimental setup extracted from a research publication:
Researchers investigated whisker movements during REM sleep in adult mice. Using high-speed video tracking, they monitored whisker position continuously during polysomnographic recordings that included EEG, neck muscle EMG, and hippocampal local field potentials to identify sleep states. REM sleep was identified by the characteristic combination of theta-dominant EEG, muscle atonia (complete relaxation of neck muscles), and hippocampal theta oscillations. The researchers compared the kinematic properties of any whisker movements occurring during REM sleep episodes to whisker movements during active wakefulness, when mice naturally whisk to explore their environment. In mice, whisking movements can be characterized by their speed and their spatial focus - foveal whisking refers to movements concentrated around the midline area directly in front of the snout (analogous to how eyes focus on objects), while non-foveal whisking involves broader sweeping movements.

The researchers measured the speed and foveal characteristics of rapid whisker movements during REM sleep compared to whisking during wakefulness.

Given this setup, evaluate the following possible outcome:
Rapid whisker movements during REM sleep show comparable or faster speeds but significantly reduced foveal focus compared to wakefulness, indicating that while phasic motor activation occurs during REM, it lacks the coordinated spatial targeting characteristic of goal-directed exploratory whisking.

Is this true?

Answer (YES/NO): NO